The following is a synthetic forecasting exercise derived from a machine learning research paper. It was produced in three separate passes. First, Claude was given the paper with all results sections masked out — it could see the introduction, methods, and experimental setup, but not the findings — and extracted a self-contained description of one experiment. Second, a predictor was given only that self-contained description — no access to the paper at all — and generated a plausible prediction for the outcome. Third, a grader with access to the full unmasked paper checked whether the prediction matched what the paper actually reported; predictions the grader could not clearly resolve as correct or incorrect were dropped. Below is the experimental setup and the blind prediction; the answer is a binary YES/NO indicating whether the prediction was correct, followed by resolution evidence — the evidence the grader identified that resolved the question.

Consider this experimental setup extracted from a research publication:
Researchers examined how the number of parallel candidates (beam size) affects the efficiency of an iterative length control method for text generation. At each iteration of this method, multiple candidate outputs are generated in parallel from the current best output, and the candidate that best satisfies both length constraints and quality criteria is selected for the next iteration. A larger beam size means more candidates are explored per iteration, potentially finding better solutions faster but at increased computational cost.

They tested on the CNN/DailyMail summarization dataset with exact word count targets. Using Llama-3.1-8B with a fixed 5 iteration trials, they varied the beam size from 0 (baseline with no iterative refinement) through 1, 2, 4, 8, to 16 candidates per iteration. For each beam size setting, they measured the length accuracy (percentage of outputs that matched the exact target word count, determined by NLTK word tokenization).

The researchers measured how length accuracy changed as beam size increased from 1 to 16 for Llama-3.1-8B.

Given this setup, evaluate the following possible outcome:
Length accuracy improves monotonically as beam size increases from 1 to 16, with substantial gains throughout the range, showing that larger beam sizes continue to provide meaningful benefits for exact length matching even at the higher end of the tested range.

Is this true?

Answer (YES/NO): NO